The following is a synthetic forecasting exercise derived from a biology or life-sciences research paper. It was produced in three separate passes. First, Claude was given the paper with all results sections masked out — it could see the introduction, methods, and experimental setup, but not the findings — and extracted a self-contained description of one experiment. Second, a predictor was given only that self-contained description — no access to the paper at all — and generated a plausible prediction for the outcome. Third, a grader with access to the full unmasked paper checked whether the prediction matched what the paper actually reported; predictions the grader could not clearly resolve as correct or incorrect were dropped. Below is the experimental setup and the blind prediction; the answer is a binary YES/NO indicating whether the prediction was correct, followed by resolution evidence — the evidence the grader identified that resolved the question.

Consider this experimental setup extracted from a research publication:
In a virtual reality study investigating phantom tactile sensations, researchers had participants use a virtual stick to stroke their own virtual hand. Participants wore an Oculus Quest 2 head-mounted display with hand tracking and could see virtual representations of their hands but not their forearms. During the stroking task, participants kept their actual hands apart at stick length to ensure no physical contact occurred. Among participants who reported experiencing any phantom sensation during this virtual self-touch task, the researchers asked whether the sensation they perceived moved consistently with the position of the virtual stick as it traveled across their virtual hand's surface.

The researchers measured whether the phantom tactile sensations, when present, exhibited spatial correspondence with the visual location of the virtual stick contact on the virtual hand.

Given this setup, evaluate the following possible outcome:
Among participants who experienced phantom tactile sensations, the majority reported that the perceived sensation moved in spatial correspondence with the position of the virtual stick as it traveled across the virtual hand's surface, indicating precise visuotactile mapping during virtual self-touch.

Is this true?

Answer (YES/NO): YES